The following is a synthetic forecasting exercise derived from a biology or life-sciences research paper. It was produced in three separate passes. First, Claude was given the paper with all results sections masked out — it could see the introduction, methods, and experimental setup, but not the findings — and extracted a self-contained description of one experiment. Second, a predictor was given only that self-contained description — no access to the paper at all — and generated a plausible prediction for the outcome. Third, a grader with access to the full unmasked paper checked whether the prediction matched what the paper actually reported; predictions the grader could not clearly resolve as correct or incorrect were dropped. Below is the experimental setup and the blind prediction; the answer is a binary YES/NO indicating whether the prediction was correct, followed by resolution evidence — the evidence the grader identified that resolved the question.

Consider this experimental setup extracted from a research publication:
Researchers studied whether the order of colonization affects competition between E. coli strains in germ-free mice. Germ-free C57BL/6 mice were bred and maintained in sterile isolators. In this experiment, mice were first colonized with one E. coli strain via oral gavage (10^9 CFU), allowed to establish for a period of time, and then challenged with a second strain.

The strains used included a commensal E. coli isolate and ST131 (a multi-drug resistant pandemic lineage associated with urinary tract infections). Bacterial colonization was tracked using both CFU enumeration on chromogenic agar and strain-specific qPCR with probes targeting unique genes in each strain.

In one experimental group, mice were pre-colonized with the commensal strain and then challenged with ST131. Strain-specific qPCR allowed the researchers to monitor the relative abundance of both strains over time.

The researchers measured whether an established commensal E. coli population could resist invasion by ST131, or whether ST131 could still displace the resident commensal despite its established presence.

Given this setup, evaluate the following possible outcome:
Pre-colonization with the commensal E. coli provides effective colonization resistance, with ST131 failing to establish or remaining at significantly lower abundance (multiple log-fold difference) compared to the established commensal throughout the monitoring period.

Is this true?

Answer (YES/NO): NO